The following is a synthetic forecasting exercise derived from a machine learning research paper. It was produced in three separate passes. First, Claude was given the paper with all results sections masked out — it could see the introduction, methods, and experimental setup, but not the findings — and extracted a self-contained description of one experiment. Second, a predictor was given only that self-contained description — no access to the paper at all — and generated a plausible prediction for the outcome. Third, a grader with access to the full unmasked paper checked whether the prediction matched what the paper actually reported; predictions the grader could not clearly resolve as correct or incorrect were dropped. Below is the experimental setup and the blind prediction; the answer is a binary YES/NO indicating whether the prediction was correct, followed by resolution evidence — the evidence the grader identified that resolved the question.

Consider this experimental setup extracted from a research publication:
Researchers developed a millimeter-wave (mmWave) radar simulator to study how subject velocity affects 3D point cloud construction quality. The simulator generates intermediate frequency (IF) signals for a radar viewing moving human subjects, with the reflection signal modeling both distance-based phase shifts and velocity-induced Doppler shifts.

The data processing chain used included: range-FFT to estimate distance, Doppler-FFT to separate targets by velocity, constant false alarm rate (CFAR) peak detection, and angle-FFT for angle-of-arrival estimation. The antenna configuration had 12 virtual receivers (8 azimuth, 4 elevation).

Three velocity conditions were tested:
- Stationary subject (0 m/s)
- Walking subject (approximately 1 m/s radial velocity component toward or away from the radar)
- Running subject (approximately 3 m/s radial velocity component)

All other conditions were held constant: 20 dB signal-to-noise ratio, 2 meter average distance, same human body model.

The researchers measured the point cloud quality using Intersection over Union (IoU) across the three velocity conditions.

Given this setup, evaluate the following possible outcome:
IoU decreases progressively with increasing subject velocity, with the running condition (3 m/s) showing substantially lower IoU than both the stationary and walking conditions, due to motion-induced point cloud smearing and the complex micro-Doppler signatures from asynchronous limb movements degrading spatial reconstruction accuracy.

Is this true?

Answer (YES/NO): NO